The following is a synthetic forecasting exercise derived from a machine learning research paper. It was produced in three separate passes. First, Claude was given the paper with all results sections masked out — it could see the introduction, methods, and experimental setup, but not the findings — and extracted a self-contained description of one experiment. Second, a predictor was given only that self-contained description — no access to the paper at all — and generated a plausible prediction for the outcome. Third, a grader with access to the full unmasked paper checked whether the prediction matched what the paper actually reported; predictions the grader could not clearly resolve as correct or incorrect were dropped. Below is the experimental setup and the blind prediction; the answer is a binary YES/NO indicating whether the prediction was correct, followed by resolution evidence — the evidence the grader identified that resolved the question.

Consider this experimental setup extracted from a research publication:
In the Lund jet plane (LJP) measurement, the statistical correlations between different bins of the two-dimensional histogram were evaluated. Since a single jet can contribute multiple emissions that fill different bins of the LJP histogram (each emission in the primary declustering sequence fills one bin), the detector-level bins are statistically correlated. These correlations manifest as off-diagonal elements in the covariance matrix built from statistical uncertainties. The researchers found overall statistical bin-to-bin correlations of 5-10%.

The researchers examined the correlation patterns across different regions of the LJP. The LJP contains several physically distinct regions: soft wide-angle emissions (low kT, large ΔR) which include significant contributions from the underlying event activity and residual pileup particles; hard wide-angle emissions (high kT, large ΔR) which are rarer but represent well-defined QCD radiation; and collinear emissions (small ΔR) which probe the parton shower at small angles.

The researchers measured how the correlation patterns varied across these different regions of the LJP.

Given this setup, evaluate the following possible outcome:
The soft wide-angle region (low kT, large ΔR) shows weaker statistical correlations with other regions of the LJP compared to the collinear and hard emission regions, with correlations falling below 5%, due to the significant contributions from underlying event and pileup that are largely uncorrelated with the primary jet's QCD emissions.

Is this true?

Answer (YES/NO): NO